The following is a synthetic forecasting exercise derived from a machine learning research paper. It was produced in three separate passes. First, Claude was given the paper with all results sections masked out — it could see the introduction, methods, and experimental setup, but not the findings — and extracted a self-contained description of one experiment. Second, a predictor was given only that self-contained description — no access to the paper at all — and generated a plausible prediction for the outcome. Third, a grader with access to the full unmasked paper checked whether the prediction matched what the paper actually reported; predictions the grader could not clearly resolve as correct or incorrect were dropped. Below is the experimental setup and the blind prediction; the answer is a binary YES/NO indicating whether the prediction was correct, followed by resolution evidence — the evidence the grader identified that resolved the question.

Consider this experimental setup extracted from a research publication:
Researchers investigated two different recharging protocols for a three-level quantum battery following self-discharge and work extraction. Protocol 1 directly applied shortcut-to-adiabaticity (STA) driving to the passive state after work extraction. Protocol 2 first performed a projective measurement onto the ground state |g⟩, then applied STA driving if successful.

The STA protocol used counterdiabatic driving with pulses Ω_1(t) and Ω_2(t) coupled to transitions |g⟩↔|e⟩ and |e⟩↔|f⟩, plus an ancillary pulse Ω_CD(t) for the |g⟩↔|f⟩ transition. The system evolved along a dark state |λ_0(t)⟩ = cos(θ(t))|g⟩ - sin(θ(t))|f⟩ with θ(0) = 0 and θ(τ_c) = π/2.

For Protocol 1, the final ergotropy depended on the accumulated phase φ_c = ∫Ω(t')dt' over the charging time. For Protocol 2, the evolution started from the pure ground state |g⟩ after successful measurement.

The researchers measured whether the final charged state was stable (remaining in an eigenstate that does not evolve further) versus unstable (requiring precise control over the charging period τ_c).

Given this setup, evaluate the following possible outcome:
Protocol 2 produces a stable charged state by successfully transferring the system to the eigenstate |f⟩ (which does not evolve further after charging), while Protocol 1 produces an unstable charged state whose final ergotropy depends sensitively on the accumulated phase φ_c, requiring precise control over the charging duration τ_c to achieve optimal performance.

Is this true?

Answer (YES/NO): YES